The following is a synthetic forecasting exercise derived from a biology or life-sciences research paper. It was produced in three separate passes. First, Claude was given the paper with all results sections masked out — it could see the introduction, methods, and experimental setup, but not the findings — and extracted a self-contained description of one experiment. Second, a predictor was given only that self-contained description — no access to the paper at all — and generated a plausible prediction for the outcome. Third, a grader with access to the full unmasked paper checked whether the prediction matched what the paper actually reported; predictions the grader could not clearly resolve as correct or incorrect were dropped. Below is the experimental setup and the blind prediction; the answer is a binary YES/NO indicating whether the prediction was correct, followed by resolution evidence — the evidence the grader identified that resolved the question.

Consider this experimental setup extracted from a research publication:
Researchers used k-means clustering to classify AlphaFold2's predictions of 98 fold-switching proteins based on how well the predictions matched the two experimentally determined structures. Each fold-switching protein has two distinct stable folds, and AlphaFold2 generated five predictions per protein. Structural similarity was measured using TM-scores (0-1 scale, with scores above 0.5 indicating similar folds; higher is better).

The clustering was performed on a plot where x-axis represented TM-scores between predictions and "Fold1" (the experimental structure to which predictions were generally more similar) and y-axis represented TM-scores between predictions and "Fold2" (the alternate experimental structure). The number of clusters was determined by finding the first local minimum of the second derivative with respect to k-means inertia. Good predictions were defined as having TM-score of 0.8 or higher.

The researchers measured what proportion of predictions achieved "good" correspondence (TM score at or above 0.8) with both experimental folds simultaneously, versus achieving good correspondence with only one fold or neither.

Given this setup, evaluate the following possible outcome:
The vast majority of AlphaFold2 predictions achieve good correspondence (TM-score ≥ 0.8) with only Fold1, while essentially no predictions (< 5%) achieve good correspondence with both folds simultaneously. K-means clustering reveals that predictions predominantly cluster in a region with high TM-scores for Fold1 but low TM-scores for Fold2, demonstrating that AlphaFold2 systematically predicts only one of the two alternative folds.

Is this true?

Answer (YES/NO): NO